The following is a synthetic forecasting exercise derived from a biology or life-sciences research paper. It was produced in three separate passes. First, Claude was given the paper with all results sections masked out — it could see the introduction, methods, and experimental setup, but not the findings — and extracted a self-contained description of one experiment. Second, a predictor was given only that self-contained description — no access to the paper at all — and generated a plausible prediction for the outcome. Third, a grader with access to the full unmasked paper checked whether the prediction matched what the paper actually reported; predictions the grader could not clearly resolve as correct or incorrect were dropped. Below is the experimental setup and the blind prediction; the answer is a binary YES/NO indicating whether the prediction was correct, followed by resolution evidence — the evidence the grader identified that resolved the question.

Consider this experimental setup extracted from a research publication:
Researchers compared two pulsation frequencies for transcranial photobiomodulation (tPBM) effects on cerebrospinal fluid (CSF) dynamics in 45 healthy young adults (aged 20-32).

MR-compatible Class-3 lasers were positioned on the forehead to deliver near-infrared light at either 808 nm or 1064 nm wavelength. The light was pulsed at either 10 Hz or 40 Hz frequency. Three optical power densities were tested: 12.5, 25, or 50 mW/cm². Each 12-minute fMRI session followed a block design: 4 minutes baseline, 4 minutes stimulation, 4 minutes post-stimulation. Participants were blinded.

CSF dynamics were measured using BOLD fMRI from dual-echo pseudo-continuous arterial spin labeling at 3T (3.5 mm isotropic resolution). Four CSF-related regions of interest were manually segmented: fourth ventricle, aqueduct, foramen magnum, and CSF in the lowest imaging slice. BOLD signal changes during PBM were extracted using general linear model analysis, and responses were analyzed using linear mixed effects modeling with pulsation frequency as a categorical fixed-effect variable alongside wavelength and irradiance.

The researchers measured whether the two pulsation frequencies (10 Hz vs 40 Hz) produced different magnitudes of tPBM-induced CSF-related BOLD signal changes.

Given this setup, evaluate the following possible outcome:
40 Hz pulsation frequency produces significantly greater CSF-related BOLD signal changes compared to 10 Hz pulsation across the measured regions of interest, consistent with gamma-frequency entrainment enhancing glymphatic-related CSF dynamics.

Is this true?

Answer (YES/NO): NO